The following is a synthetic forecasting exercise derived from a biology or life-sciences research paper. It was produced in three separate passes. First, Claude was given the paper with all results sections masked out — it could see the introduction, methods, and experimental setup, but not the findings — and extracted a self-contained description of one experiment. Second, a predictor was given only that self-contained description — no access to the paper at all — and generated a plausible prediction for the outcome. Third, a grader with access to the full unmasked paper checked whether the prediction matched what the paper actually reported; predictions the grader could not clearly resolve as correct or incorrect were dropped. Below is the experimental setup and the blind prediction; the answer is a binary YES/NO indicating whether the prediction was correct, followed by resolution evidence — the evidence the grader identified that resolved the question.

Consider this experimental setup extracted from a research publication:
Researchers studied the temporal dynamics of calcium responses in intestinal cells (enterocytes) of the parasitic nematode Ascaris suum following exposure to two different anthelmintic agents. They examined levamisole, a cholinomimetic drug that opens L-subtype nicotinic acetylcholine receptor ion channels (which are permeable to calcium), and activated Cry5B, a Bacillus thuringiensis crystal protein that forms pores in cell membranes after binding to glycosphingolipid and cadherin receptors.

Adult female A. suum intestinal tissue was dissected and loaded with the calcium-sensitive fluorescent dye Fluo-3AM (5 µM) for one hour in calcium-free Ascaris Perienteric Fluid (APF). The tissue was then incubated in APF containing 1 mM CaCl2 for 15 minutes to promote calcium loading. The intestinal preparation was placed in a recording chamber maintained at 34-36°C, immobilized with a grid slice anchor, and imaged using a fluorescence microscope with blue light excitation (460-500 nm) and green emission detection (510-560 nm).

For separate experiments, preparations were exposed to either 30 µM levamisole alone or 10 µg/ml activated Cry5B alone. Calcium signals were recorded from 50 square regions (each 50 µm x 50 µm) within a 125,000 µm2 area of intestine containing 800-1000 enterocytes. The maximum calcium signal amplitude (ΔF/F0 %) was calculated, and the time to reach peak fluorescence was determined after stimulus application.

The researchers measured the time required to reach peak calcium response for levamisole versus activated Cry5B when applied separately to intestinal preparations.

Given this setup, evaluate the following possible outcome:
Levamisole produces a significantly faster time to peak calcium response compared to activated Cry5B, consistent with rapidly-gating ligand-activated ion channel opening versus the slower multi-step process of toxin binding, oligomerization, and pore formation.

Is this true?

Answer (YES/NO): YES